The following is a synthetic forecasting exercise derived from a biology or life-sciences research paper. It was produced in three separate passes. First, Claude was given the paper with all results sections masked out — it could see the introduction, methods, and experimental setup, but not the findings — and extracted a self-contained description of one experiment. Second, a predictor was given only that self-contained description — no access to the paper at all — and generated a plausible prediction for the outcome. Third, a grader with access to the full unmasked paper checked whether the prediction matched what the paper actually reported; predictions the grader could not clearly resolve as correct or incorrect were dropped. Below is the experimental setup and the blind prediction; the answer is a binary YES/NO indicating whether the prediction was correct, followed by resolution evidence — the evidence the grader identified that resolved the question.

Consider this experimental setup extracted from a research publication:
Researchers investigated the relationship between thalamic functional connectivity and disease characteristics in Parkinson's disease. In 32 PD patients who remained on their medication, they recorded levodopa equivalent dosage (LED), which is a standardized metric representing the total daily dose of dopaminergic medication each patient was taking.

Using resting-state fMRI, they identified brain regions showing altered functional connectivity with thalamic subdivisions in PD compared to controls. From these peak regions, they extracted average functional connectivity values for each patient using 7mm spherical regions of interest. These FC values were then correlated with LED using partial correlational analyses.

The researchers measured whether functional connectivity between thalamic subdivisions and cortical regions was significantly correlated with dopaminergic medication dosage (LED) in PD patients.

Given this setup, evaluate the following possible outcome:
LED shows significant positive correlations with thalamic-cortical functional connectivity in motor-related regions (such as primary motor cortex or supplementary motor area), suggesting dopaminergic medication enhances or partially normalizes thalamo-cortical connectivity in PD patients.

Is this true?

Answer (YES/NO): NO